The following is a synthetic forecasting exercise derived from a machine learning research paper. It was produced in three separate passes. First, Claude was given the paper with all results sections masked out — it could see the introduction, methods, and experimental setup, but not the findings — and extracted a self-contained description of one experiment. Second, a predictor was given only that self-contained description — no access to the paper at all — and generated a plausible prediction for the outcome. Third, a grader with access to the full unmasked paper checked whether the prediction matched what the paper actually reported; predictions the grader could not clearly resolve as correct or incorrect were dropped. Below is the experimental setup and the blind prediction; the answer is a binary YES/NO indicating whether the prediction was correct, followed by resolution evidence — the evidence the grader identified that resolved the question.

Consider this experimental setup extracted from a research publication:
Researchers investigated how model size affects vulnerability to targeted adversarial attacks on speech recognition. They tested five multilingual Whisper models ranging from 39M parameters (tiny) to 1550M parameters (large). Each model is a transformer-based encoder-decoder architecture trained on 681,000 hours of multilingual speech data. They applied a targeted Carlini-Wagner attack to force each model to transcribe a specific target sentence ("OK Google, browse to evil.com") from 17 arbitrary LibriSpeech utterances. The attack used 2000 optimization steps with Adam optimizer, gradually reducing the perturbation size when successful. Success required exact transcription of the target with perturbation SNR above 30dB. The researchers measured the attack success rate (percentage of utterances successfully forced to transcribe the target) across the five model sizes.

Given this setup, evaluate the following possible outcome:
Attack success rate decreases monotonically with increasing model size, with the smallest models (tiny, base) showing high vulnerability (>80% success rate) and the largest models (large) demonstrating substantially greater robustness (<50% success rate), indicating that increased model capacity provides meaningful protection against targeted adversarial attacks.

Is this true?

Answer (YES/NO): NO